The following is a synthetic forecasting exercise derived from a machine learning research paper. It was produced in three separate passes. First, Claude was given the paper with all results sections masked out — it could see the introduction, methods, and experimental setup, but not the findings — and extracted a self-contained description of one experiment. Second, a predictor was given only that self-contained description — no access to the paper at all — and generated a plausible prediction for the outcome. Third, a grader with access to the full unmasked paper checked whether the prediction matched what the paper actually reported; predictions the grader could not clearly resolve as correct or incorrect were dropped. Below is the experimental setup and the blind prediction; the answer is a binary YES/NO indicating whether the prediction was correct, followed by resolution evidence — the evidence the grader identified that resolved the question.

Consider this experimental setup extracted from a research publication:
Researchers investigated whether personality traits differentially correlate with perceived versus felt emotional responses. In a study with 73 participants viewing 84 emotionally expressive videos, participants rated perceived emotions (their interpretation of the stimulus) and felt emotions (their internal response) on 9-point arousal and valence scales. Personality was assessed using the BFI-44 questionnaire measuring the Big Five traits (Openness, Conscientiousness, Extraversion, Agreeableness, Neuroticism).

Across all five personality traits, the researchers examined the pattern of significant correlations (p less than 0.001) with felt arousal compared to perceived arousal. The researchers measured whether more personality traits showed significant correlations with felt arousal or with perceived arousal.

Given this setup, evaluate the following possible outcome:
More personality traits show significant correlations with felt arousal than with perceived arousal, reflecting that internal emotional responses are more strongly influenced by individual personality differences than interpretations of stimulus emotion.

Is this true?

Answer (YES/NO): YES